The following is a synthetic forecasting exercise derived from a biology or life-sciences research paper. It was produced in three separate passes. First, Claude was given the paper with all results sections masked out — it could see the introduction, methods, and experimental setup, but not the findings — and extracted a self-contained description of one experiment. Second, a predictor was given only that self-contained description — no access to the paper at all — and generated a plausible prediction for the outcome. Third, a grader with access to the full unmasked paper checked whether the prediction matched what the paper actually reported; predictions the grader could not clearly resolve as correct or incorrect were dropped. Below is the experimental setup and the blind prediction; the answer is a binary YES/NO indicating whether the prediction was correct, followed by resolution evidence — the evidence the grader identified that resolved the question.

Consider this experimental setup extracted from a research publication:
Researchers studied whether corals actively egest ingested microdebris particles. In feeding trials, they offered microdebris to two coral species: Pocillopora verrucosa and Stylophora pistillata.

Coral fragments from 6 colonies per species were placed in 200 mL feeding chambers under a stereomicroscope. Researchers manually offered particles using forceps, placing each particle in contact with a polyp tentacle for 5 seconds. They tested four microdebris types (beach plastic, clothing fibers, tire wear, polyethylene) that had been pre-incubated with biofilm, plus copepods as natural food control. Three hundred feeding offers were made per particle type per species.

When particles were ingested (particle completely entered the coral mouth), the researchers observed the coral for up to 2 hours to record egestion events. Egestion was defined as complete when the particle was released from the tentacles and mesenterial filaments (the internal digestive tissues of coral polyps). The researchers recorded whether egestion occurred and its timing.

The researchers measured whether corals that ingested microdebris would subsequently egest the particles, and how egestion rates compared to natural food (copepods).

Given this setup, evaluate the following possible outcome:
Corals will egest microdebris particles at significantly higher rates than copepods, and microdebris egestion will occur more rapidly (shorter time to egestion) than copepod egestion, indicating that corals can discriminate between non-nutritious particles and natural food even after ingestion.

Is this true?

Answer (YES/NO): NO